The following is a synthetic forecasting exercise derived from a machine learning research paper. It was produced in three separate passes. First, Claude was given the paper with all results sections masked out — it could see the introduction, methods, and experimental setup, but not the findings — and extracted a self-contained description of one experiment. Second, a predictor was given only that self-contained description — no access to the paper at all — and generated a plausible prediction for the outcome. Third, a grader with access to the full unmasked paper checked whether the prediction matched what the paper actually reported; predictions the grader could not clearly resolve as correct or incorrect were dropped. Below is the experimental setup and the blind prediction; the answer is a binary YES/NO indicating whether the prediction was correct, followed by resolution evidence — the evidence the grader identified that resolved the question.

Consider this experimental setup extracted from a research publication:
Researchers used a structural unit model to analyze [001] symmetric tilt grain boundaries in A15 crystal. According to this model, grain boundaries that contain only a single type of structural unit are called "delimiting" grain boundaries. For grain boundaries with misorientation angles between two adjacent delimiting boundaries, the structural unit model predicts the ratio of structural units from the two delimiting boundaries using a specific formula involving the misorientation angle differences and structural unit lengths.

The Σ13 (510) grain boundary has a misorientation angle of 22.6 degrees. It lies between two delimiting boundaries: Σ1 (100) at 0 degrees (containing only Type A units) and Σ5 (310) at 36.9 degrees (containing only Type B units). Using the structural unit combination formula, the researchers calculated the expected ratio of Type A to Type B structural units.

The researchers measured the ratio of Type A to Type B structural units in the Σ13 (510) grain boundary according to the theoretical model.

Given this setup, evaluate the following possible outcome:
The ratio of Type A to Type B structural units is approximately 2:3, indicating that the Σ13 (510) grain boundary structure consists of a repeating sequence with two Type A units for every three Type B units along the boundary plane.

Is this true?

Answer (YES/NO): NO